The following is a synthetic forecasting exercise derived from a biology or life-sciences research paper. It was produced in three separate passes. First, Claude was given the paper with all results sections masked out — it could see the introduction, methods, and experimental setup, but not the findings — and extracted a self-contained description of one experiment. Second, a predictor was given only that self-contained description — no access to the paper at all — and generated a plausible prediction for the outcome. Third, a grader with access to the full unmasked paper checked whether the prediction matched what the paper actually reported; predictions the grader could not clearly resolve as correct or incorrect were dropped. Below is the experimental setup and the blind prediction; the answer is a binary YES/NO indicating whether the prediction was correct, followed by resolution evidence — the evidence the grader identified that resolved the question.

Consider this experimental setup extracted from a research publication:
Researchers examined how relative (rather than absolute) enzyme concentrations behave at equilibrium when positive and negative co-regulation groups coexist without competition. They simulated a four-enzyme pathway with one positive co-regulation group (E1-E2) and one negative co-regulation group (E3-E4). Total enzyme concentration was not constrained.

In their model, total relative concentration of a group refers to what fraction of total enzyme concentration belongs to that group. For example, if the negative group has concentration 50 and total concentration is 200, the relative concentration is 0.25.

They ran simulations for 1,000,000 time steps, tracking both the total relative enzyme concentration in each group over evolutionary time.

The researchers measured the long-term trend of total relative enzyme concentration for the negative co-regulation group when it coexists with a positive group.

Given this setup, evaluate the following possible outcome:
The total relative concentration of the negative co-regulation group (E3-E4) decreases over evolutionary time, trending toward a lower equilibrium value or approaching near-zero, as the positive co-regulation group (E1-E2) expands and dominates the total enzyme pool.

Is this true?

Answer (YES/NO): YES